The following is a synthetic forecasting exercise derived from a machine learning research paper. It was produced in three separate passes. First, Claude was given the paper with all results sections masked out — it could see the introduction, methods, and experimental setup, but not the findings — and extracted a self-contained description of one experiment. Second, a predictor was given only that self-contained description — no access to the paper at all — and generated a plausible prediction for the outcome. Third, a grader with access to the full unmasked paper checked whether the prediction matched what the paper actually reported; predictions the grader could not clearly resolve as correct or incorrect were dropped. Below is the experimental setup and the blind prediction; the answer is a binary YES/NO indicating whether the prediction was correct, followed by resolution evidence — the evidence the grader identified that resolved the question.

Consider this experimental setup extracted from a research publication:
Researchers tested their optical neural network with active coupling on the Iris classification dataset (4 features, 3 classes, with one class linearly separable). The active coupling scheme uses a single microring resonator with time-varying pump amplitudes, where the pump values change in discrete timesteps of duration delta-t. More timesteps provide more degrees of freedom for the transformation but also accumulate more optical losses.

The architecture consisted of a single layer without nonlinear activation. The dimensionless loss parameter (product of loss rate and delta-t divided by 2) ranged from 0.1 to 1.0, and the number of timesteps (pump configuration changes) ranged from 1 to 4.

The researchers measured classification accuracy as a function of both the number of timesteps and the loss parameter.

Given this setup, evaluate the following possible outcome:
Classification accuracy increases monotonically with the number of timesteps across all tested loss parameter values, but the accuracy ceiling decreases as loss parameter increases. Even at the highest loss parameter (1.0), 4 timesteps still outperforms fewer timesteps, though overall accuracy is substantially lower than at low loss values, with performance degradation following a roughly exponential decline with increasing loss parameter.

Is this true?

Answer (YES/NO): NO